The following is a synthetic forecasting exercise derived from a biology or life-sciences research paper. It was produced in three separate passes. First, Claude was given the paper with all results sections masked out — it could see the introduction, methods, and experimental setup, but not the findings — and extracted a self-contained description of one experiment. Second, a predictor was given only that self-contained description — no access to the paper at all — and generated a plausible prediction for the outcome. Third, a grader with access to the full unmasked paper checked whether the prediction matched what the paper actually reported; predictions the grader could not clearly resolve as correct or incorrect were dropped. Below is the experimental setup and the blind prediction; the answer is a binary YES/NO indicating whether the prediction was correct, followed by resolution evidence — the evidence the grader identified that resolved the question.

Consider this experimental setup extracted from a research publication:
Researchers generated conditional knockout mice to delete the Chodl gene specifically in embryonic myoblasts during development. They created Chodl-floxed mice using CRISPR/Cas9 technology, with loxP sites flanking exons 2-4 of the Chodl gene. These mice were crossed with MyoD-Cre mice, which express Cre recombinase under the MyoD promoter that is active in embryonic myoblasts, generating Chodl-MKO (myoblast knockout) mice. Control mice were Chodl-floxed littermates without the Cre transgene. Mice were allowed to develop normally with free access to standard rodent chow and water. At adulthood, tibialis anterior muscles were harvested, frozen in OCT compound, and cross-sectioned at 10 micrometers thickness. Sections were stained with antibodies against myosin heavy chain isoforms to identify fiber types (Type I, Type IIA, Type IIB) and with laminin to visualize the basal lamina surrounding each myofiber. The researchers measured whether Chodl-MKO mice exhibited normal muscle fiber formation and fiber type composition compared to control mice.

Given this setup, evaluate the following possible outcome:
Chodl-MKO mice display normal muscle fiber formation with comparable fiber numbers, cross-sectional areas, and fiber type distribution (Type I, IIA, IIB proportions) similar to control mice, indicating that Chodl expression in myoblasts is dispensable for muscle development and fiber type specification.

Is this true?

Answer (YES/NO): YES